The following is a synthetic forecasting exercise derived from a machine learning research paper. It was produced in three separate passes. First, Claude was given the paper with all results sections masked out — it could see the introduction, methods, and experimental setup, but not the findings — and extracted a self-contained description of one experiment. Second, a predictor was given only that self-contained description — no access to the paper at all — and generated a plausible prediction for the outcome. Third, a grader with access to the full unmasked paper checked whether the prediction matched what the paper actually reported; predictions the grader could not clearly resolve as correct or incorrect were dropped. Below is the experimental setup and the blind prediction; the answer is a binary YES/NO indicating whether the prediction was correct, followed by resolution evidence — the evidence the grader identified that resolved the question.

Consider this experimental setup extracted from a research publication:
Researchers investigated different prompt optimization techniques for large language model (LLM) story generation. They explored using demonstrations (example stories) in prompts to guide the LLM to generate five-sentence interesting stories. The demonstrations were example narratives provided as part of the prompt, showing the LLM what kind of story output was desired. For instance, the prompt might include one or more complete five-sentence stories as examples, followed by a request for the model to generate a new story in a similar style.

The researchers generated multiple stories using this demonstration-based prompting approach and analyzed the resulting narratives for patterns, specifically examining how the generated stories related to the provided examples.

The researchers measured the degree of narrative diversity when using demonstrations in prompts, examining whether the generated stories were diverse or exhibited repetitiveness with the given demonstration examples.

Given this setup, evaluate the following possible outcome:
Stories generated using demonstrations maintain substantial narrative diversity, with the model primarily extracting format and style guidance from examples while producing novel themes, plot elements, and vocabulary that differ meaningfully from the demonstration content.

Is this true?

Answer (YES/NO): NO